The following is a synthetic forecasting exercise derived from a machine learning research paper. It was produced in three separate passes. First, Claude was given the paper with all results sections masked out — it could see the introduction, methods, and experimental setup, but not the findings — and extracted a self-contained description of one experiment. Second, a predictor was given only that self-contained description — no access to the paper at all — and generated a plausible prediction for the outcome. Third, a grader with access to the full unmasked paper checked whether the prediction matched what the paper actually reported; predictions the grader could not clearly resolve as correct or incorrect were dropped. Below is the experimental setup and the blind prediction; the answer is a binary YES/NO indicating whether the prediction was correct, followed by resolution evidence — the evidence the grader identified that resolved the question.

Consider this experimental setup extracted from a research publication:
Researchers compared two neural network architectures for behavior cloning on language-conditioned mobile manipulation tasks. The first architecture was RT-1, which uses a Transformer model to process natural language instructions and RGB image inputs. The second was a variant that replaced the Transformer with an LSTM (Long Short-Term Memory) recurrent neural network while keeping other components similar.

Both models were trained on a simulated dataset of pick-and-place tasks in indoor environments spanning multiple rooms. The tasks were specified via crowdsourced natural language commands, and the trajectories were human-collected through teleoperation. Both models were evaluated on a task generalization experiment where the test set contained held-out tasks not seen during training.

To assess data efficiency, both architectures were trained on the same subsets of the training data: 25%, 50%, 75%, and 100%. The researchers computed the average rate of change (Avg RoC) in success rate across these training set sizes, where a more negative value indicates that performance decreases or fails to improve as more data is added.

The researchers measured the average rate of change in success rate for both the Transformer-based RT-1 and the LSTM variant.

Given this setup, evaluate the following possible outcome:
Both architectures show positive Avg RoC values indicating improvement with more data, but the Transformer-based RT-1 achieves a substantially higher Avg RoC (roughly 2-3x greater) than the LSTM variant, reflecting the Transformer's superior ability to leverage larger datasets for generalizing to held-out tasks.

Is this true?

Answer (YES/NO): NO